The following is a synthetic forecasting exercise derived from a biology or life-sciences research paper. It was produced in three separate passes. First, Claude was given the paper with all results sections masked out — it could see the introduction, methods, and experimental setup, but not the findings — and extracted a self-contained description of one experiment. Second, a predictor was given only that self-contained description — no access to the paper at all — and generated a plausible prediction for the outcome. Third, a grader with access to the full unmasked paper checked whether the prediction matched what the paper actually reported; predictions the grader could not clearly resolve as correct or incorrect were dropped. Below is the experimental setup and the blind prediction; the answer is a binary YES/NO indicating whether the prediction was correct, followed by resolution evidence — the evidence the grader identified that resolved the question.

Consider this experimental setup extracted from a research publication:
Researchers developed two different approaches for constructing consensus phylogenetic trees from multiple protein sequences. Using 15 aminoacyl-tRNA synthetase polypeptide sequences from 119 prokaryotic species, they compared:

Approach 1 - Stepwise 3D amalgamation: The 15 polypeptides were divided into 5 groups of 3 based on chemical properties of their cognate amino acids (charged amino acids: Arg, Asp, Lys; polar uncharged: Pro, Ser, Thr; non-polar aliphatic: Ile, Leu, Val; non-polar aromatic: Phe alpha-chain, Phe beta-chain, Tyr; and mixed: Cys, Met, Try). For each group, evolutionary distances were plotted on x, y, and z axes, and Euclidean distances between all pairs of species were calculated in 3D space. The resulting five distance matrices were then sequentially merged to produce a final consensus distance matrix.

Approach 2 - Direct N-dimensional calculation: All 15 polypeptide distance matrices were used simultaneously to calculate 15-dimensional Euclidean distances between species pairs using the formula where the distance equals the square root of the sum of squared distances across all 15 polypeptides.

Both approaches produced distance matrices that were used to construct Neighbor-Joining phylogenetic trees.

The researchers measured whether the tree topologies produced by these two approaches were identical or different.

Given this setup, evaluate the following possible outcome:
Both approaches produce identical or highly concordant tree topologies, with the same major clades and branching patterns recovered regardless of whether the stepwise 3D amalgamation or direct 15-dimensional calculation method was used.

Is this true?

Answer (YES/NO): YES